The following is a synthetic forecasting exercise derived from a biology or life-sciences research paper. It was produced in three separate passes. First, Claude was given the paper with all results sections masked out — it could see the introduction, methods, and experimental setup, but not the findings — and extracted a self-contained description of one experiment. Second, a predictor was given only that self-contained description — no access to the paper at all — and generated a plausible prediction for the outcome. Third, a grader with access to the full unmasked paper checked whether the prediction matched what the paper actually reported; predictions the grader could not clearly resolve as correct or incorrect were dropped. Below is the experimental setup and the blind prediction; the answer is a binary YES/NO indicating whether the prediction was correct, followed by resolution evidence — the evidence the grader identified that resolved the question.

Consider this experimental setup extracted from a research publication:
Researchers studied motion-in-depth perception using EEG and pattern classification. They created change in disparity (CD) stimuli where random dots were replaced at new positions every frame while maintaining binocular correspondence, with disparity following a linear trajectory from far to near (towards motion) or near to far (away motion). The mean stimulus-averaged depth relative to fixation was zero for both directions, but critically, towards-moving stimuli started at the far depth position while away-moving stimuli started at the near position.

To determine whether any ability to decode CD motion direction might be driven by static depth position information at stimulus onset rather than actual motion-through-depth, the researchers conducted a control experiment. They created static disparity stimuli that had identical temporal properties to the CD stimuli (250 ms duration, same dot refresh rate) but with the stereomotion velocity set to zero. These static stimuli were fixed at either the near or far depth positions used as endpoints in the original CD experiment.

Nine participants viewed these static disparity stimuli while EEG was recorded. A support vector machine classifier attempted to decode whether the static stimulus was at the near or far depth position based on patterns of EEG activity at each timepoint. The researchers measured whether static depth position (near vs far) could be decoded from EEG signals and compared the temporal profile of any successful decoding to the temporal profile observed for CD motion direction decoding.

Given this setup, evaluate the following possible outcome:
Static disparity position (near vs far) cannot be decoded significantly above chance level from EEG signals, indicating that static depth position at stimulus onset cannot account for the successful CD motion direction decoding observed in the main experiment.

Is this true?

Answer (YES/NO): NO